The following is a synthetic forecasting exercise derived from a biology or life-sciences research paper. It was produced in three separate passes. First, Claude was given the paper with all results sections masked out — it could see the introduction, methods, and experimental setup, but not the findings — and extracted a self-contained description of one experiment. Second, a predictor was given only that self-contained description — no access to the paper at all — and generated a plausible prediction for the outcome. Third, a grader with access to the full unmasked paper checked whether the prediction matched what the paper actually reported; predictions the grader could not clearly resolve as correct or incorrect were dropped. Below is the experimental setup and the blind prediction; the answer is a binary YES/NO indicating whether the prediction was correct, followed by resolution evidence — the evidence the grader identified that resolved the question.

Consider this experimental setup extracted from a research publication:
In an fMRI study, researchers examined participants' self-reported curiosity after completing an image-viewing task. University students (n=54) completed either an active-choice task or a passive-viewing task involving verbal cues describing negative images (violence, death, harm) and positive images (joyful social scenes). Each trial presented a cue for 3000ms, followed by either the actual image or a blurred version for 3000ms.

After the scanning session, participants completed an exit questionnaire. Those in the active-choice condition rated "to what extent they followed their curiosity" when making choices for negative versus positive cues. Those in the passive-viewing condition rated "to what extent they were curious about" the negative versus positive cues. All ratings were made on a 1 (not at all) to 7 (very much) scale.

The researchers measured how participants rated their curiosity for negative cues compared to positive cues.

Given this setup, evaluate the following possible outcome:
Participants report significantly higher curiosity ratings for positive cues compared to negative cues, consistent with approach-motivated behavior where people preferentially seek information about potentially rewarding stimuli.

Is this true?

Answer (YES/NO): NO